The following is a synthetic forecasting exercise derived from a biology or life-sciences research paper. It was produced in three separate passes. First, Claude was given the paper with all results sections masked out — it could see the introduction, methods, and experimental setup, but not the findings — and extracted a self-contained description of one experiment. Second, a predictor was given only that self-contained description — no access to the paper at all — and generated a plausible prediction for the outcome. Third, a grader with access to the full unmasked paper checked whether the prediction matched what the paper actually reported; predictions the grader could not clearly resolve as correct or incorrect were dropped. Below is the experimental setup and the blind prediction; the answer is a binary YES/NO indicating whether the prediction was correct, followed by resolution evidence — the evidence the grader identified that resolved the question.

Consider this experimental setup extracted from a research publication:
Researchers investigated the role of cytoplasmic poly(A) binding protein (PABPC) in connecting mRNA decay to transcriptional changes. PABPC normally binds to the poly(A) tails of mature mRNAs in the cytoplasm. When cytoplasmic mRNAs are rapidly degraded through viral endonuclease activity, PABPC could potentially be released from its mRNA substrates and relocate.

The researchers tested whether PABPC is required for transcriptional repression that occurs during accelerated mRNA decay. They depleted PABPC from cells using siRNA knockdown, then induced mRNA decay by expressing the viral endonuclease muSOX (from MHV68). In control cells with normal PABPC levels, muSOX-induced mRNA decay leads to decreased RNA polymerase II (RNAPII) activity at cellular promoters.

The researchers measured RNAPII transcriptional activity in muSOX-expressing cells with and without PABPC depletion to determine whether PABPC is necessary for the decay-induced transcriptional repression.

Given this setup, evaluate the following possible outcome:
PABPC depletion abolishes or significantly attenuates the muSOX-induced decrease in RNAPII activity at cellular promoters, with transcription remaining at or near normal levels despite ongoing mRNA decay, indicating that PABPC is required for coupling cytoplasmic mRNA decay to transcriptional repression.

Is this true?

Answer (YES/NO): YES